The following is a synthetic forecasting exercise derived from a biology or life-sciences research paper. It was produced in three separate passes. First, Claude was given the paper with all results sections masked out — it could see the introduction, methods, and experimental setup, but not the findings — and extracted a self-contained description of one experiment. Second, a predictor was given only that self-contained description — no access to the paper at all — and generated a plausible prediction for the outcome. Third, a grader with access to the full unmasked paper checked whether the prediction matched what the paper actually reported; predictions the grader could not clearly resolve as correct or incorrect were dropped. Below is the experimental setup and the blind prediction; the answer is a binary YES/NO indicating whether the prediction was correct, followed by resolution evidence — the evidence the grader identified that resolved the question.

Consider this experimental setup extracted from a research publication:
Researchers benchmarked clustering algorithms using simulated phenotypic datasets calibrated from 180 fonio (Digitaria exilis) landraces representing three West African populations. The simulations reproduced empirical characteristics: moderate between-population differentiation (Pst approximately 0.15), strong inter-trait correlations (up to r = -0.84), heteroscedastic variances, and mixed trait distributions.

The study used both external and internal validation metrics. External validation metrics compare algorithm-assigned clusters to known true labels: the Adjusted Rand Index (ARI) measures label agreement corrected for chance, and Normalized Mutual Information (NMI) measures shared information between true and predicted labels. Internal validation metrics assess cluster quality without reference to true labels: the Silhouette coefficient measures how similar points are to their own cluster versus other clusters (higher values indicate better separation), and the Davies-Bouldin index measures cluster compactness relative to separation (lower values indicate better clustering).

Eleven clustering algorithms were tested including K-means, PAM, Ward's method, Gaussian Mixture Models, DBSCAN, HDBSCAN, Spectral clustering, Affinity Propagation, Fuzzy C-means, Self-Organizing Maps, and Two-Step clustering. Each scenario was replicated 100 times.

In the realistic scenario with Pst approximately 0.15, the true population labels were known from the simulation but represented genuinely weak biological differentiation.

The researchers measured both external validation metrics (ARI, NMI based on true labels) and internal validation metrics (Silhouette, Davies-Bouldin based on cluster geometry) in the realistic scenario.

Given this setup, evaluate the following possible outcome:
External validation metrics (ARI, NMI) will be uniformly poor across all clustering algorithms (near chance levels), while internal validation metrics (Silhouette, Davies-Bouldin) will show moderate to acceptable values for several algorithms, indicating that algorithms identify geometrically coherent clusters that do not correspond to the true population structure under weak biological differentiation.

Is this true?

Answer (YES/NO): NO